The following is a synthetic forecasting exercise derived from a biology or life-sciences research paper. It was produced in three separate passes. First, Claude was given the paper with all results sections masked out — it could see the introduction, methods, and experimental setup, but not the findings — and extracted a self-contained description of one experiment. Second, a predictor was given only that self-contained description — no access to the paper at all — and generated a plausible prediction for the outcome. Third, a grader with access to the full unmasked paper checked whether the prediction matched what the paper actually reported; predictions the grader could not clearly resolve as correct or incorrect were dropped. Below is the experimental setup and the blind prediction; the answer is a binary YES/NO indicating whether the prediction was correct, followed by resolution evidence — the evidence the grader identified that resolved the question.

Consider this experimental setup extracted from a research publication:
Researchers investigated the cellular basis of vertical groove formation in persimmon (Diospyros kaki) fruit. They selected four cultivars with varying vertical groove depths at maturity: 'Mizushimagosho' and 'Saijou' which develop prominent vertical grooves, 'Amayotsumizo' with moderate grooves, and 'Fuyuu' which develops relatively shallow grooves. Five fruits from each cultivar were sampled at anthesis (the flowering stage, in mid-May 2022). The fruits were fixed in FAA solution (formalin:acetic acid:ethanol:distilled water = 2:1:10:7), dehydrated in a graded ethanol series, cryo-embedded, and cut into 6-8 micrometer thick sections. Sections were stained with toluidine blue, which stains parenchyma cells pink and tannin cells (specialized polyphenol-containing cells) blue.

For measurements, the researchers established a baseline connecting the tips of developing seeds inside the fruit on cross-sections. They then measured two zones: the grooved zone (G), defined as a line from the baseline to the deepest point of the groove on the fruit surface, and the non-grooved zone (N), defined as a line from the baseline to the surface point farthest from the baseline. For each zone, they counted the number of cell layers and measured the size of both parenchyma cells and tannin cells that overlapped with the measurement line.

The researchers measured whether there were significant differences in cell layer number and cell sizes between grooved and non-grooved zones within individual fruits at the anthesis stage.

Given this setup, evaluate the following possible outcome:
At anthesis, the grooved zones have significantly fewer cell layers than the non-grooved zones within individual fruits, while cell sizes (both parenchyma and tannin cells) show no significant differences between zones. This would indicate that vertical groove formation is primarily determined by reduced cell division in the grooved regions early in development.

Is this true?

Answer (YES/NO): NO